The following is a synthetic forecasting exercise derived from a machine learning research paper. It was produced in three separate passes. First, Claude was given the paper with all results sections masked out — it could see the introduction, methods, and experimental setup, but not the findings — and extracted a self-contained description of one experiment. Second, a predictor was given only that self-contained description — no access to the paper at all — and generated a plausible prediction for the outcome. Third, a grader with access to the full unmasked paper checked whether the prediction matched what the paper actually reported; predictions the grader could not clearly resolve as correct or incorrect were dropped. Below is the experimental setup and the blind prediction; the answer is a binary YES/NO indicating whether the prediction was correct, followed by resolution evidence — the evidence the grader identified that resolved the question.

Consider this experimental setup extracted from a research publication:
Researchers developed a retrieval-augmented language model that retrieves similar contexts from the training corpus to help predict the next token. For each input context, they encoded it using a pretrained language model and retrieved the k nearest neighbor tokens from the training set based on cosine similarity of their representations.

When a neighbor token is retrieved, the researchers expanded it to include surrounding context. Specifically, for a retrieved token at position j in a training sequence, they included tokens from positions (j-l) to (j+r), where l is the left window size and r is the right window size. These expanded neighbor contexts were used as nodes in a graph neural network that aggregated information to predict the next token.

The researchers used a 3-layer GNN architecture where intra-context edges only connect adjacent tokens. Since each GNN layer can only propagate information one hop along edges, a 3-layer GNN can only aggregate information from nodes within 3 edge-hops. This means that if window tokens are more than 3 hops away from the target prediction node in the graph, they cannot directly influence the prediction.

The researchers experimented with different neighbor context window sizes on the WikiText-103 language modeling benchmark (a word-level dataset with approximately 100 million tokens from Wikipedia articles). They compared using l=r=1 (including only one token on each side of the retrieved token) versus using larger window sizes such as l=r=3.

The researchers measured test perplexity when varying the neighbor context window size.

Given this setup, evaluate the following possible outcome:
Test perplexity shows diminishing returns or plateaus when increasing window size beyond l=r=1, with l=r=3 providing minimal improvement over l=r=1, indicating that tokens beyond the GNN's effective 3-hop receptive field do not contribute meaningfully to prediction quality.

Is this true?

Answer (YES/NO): NO